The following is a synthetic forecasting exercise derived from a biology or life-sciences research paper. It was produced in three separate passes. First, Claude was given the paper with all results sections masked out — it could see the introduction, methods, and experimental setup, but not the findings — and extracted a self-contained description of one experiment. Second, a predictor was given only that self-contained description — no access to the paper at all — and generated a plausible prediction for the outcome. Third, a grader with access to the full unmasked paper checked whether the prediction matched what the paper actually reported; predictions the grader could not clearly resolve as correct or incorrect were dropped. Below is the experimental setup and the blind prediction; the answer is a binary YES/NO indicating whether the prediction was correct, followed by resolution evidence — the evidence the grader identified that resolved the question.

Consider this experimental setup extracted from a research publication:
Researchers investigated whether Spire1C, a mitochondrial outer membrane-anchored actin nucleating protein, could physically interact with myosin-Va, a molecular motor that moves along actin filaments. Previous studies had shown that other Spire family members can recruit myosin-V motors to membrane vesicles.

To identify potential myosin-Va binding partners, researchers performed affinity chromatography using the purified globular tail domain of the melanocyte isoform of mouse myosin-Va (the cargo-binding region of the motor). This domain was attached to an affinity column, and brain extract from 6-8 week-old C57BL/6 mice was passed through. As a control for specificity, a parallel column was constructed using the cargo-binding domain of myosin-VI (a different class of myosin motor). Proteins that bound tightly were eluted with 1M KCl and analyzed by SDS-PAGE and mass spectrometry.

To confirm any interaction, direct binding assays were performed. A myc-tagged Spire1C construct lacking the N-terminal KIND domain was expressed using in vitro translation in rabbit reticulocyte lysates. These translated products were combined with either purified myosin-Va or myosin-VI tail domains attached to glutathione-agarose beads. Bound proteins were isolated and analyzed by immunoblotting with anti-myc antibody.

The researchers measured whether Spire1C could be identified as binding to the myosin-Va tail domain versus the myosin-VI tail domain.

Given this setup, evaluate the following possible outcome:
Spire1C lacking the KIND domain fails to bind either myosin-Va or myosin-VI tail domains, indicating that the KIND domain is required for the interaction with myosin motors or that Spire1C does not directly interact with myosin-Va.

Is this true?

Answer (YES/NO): NO